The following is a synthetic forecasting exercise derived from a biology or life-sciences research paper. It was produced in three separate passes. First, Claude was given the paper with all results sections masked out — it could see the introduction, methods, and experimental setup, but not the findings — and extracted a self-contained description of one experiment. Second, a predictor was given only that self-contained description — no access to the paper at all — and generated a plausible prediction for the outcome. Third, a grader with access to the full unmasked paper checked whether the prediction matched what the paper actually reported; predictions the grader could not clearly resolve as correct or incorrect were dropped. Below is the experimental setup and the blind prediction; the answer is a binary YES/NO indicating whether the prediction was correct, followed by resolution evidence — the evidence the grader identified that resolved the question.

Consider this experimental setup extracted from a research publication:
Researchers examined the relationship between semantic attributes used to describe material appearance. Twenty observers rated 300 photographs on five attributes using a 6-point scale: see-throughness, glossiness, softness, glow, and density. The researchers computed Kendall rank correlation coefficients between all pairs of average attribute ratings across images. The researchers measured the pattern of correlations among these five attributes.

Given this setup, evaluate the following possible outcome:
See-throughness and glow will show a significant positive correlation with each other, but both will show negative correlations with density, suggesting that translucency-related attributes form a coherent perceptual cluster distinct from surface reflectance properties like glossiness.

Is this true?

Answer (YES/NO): NO